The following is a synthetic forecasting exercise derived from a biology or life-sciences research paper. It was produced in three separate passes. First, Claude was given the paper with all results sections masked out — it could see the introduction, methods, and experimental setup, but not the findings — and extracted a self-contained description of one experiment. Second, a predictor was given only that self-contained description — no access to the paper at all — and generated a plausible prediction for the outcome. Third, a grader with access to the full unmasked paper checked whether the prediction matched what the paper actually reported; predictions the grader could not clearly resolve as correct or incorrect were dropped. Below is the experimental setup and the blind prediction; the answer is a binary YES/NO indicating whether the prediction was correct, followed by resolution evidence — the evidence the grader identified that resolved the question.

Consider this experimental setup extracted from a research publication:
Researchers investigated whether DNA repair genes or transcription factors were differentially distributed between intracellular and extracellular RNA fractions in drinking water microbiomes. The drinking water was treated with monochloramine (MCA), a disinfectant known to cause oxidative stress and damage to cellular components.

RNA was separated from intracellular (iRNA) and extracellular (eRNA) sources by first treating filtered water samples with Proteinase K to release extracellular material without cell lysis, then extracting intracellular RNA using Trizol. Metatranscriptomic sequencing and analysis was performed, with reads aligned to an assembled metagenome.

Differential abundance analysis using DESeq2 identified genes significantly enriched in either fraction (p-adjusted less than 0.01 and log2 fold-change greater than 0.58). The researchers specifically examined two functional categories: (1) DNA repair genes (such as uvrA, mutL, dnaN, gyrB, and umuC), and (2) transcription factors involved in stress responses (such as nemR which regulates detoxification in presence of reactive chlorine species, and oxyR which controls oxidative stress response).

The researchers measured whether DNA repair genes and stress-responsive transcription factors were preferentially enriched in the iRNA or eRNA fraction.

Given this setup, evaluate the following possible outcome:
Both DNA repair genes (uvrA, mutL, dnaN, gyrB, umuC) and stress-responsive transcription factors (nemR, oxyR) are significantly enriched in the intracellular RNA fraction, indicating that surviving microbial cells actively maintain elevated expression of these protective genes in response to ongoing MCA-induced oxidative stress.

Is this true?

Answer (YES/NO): NO